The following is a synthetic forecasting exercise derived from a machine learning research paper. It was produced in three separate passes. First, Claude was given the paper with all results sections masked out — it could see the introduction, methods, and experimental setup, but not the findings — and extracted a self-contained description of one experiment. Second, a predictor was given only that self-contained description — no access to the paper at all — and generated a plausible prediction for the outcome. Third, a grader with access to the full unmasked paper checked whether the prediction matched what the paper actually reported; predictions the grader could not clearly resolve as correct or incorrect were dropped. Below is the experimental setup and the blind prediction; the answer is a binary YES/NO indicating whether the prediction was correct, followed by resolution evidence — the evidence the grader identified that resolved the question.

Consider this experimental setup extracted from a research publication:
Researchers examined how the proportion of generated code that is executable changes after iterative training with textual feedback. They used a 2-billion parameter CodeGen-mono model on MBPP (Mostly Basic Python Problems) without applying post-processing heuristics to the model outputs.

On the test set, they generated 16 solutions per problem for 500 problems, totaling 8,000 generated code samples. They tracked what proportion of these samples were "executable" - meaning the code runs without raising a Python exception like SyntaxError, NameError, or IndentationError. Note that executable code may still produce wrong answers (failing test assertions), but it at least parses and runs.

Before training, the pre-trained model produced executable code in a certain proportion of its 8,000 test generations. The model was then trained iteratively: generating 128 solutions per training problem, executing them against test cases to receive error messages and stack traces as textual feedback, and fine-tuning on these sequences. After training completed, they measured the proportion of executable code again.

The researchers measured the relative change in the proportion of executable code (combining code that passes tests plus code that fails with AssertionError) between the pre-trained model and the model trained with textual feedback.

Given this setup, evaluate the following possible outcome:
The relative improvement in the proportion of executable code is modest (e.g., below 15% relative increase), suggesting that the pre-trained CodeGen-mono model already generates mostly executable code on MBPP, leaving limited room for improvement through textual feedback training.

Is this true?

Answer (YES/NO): NO